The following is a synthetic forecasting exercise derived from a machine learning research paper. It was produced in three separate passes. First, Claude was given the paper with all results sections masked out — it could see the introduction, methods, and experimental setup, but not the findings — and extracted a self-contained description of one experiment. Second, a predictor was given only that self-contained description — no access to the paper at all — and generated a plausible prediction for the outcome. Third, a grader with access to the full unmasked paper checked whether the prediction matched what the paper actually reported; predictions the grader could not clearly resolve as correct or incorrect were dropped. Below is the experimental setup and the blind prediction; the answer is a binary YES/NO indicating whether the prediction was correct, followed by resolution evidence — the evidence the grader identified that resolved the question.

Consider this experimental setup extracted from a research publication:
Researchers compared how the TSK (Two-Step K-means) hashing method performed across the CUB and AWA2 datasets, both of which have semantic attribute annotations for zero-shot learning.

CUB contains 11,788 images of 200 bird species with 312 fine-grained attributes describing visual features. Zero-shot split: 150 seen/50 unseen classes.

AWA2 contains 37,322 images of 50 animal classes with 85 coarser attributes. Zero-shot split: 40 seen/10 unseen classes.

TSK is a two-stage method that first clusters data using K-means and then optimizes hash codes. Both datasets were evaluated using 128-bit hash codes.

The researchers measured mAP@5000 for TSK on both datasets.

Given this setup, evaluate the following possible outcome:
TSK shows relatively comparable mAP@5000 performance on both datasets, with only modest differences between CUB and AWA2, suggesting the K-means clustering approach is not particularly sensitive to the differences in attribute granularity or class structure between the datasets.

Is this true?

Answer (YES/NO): NO